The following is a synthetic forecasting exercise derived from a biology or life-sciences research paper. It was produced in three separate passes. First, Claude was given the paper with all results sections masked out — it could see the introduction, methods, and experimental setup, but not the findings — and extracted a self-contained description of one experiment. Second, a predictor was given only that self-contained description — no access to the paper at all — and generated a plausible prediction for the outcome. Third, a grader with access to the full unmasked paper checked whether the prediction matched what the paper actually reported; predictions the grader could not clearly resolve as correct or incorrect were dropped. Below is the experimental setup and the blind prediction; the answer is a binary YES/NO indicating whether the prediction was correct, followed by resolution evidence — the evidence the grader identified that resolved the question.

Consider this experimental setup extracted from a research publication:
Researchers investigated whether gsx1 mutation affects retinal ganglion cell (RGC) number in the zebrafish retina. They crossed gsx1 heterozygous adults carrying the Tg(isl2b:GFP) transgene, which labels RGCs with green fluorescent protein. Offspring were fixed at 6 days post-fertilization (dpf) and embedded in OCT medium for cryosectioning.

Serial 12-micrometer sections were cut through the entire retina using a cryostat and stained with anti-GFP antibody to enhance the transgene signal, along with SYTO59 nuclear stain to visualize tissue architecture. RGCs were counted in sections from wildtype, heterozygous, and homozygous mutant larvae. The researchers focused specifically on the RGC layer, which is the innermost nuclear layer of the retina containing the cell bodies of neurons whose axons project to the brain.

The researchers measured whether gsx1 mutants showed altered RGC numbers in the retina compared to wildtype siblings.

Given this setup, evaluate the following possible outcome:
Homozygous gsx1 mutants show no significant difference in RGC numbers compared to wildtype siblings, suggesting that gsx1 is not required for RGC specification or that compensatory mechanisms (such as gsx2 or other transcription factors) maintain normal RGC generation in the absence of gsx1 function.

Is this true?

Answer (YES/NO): YES